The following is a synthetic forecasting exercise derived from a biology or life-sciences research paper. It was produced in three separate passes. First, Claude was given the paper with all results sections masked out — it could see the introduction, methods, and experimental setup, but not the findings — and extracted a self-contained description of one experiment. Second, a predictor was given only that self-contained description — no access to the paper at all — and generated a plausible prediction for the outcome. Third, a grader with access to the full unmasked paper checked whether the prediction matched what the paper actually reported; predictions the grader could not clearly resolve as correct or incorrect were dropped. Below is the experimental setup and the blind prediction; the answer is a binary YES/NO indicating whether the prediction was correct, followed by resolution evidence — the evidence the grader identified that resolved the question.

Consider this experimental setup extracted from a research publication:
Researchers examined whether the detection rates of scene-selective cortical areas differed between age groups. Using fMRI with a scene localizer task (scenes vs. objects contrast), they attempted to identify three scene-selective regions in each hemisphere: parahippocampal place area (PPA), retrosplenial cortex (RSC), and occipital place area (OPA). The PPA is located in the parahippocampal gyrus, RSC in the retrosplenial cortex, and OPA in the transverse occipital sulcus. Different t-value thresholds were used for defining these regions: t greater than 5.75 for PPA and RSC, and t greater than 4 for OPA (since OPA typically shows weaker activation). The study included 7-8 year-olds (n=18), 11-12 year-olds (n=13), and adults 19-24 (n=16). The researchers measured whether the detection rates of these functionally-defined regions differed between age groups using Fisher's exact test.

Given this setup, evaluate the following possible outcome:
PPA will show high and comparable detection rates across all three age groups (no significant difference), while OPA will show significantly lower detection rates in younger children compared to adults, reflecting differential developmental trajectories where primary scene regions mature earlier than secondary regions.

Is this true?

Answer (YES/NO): NO